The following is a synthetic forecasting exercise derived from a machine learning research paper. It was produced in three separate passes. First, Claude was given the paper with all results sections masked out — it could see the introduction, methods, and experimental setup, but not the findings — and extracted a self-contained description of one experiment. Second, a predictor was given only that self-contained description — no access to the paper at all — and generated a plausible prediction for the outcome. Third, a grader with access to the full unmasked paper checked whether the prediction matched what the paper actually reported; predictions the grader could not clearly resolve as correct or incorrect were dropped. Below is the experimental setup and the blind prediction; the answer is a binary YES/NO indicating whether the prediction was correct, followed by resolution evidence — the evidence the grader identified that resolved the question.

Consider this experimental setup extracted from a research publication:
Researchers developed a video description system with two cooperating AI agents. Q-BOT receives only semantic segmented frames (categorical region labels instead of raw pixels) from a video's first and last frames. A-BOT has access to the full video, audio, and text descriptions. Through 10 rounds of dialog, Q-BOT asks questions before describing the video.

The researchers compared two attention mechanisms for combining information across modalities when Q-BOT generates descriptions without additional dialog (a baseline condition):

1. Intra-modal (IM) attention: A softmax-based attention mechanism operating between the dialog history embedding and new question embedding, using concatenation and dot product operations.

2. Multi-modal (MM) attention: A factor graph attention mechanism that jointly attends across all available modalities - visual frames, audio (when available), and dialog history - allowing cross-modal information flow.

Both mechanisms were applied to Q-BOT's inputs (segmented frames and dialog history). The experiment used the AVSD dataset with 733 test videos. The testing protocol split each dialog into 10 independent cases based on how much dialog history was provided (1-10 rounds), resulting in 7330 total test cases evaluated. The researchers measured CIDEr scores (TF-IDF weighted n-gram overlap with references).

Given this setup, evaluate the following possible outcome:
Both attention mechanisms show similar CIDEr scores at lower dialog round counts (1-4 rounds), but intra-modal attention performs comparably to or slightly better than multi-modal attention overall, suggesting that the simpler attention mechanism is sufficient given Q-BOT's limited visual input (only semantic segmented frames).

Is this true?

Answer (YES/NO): NO